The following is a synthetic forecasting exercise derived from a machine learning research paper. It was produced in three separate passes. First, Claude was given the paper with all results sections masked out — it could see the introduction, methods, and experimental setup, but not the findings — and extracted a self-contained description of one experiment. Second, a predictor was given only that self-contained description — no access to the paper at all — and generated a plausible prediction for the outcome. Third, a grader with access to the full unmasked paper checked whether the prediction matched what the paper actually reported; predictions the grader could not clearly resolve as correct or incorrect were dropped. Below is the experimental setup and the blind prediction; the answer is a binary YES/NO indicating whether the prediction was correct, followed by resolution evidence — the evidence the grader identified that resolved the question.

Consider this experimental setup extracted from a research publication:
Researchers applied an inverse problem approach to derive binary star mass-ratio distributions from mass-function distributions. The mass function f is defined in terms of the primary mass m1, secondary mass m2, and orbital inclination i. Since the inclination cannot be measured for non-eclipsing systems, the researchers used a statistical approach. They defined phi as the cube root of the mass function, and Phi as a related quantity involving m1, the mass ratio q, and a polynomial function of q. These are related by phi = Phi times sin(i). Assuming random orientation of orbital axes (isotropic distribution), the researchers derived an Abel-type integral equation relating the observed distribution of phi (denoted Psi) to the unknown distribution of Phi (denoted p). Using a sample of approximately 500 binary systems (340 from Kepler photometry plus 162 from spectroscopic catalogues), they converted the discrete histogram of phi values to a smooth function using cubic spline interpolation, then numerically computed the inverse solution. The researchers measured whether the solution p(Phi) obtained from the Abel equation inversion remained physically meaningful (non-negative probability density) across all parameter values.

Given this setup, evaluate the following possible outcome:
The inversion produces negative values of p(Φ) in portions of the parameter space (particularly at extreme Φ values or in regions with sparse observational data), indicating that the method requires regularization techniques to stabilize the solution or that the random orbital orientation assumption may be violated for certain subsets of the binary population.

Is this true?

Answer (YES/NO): YES